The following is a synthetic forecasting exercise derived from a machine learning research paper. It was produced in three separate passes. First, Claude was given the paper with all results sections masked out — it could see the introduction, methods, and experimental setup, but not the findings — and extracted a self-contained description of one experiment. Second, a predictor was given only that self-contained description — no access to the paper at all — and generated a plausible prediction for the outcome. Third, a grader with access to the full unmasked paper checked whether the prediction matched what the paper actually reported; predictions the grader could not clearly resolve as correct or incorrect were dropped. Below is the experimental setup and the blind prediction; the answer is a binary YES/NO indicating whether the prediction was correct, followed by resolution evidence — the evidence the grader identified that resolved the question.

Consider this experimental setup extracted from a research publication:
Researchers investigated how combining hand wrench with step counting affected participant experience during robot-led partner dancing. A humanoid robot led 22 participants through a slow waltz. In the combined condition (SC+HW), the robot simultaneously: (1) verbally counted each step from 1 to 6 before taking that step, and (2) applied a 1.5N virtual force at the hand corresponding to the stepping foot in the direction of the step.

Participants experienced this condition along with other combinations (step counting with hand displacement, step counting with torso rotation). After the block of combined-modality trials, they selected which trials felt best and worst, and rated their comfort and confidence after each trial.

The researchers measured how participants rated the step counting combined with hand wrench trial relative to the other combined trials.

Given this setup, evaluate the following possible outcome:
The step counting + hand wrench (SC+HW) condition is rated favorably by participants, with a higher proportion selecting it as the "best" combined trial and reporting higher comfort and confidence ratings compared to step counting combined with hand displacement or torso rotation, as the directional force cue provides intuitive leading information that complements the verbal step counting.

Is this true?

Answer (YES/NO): YES